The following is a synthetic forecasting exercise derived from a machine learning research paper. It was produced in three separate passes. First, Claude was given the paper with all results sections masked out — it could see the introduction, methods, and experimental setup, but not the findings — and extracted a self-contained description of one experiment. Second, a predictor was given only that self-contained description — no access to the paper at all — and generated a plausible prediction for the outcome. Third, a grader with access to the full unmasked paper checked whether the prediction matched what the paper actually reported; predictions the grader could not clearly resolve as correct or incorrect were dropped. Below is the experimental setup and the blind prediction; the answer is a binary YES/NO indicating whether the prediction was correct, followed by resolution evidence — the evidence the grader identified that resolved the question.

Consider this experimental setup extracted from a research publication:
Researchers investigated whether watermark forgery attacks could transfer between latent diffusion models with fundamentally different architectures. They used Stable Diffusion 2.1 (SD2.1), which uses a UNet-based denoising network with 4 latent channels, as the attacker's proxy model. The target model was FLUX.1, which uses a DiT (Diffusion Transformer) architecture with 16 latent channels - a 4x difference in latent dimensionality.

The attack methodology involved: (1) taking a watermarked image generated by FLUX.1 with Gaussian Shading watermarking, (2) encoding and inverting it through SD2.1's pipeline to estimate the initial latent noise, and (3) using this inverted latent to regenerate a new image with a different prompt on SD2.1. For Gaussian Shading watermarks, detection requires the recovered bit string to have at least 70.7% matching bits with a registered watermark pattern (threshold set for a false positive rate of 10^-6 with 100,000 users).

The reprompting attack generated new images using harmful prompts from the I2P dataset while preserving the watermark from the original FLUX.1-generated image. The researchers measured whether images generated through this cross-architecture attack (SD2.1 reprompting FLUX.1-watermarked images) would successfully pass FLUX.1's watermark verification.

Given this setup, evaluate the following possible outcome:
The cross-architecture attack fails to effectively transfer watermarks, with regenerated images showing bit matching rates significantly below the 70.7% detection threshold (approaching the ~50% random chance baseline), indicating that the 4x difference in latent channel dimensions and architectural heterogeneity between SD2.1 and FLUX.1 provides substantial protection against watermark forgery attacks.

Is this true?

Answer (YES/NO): NO